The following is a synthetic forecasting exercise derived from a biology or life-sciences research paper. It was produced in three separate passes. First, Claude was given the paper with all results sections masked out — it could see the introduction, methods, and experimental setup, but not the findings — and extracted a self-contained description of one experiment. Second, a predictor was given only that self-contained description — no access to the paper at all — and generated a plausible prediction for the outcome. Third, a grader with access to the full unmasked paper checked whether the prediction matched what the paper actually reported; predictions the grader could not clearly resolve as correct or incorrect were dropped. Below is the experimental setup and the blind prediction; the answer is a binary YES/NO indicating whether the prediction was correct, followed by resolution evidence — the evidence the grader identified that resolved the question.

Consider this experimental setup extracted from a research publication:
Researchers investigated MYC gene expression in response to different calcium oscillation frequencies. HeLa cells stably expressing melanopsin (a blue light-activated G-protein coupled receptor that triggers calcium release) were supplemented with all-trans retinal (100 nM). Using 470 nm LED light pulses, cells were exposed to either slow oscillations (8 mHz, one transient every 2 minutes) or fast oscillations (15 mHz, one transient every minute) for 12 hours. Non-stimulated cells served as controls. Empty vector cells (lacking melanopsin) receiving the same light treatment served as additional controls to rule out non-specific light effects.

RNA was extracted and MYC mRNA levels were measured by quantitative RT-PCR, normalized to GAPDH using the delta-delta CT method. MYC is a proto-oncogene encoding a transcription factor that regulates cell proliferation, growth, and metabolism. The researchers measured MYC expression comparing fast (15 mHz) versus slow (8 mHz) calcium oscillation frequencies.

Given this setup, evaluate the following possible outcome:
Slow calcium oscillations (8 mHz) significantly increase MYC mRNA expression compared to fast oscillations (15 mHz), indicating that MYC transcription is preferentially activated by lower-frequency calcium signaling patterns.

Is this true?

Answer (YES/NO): NO